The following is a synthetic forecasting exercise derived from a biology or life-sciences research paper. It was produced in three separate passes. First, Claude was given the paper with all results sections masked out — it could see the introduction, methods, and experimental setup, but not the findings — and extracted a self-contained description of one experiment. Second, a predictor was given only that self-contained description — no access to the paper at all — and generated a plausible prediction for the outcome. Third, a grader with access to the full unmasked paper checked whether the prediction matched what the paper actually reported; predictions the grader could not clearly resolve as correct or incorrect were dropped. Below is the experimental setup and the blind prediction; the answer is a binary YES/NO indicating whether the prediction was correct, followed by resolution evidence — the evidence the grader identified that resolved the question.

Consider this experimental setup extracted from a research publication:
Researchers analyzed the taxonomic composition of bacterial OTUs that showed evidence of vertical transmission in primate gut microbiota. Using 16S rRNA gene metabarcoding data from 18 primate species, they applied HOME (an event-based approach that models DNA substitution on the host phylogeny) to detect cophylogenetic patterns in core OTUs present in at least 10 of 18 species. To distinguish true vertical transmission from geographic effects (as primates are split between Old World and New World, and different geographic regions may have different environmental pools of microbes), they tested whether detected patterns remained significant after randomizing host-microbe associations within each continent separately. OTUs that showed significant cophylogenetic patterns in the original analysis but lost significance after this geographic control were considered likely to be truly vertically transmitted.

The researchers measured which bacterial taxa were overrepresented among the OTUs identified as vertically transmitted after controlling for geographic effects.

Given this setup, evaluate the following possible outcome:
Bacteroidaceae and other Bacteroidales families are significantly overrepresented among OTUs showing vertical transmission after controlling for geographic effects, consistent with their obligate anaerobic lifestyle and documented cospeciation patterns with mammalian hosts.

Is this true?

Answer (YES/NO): NO